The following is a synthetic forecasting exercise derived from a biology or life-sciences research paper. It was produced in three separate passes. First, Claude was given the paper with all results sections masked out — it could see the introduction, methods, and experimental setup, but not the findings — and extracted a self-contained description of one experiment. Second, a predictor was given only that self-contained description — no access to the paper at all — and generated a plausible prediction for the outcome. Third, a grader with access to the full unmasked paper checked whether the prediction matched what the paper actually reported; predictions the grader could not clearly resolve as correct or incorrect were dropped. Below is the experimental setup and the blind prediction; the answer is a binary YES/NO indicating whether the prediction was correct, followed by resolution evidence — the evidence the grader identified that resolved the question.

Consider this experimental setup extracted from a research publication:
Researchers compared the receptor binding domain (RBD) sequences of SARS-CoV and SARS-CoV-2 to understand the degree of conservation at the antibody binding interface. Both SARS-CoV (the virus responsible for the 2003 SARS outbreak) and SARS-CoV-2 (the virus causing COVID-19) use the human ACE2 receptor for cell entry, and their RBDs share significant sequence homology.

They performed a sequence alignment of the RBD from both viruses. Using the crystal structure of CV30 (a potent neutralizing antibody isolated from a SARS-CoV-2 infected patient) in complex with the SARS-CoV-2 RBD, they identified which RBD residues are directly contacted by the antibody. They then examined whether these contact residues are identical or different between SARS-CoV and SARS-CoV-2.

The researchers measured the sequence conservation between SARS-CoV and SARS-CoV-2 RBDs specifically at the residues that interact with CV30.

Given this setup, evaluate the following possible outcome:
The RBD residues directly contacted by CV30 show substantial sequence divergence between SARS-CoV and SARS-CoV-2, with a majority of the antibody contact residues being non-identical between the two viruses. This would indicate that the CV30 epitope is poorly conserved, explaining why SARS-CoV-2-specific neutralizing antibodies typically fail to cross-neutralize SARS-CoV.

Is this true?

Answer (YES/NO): NO